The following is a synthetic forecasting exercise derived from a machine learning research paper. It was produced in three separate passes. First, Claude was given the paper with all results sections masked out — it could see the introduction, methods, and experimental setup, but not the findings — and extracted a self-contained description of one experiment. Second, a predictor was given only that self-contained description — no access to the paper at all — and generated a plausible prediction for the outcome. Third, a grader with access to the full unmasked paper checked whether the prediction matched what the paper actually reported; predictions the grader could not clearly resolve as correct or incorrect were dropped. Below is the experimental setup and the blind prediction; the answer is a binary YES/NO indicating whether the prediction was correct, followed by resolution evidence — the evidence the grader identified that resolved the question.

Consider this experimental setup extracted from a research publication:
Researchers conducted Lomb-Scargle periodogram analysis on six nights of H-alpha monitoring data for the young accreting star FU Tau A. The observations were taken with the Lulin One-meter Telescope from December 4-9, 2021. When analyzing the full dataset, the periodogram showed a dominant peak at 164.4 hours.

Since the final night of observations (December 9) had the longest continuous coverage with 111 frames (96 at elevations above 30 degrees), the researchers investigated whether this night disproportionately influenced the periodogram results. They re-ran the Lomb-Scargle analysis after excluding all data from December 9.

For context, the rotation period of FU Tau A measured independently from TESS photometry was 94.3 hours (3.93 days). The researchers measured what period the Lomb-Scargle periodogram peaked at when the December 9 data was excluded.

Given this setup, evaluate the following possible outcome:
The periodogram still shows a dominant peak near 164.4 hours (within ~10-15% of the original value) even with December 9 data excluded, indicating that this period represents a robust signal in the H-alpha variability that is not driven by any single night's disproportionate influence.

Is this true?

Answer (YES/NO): NO